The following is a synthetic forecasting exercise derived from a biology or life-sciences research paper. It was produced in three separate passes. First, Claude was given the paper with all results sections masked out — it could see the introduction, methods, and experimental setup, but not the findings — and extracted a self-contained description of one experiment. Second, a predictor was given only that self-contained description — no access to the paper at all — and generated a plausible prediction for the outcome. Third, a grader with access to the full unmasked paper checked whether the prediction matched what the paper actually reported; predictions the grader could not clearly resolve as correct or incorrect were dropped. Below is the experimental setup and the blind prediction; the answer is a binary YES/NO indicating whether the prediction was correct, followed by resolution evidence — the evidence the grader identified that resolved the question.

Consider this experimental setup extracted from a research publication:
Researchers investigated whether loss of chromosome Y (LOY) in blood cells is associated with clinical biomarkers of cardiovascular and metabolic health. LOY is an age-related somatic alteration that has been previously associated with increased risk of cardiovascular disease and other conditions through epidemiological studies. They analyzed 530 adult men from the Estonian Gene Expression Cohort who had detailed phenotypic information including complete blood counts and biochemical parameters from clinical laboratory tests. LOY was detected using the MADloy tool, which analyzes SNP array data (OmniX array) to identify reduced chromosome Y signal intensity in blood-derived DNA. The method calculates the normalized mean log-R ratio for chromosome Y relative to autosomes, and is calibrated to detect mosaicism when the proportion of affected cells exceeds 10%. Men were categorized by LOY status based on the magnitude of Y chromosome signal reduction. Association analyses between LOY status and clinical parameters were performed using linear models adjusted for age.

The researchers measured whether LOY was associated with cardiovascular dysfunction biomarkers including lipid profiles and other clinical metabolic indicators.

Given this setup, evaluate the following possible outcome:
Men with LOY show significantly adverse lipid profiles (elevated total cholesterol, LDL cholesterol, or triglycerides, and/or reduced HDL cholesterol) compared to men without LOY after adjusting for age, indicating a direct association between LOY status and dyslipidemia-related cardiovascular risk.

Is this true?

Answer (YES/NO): NO